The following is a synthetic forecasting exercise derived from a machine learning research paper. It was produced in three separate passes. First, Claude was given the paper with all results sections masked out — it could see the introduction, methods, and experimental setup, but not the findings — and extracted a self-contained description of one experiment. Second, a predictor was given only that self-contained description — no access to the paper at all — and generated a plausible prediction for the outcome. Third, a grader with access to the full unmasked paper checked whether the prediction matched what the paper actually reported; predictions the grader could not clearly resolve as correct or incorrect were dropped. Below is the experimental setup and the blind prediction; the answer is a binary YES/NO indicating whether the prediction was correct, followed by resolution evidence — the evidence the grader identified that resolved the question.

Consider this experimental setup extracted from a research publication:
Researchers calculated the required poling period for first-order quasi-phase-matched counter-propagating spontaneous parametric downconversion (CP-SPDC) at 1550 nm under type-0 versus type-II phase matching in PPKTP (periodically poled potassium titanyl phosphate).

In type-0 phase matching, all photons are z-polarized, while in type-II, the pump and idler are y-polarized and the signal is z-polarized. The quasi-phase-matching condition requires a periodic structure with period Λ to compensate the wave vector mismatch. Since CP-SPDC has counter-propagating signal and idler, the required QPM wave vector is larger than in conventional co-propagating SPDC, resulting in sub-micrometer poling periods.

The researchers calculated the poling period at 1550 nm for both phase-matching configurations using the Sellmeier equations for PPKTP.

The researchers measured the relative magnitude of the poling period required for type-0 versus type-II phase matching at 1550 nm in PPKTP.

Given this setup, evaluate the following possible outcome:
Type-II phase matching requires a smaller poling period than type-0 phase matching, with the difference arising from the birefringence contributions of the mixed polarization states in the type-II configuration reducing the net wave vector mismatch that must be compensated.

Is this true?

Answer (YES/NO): NO